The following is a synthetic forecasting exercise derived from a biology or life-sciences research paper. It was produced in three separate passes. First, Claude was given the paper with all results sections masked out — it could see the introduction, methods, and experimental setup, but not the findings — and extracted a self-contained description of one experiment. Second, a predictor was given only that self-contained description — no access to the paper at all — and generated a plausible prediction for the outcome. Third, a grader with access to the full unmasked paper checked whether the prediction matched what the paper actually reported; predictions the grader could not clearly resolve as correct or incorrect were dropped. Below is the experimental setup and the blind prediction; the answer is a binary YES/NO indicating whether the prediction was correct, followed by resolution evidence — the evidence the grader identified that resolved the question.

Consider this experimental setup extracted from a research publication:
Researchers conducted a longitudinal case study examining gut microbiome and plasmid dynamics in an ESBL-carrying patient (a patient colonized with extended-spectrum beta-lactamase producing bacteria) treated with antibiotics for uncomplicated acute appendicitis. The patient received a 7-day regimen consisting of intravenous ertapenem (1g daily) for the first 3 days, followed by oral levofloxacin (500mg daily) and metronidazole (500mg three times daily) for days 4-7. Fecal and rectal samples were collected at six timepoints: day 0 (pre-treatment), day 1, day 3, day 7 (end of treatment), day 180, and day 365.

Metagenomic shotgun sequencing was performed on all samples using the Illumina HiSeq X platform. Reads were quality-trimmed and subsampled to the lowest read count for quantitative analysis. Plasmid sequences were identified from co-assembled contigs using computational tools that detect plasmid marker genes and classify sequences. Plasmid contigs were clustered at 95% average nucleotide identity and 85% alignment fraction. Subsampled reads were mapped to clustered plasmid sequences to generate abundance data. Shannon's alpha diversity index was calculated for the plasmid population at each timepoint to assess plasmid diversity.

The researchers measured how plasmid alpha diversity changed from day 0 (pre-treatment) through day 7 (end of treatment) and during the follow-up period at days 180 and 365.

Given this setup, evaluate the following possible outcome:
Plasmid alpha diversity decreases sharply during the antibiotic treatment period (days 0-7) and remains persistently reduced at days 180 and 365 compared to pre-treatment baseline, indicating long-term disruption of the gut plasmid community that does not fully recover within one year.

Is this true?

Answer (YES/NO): NO